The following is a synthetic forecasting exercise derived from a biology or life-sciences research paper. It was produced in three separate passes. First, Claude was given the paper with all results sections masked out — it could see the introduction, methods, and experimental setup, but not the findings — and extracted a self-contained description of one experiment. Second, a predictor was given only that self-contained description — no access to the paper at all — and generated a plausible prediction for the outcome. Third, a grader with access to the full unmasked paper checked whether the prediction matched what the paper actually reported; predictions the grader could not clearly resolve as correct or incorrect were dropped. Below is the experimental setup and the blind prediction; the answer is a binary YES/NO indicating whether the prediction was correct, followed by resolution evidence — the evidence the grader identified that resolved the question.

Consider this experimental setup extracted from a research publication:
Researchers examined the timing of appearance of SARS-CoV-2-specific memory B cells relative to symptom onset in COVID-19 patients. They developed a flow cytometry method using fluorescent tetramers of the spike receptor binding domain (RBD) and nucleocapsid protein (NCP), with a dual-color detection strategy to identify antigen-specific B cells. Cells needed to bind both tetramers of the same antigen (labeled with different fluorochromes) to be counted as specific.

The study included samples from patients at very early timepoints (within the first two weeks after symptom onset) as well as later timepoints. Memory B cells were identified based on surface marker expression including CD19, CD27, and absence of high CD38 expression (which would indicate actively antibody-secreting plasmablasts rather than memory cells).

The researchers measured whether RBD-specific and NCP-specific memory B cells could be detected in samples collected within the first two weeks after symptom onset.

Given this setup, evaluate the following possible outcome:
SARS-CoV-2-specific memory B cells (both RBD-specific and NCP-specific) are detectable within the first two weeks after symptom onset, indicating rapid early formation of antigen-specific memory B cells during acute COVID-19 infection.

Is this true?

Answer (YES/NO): YES